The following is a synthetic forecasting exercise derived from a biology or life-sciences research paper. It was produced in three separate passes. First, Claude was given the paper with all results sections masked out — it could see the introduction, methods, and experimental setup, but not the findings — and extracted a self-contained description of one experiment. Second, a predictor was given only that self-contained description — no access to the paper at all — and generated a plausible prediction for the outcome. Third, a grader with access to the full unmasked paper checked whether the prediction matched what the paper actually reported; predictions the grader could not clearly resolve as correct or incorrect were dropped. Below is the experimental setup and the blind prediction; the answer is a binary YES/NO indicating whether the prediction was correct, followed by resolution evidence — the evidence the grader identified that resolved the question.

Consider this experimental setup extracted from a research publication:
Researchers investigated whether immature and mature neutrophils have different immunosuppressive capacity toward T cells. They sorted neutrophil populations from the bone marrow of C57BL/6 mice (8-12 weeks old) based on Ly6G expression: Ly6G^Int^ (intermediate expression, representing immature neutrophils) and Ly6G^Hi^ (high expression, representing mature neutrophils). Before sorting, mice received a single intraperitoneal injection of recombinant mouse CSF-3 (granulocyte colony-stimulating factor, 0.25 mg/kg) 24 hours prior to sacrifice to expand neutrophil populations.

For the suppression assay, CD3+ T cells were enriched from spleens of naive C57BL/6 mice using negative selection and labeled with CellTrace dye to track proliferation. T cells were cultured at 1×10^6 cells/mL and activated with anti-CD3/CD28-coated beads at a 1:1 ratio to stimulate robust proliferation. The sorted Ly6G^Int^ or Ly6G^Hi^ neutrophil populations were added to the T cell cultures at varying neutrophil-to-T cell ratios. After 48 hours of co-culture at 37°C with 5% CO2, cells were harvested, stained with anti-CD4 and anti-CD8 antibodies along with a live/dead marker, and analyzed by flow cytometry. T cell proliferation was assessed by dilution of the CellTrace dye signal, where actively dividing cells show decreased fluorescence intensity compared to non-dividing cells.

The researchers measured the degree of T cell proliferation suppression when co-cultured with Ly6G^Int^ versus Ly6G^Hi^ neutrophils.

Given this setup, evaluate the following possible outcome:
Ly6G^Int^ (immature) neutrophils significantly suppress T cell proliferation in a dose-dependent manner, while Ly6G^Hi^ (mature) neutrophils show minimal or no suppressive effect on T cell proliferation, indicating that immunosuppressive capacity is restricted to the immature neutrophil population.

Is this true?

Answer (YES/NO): NO